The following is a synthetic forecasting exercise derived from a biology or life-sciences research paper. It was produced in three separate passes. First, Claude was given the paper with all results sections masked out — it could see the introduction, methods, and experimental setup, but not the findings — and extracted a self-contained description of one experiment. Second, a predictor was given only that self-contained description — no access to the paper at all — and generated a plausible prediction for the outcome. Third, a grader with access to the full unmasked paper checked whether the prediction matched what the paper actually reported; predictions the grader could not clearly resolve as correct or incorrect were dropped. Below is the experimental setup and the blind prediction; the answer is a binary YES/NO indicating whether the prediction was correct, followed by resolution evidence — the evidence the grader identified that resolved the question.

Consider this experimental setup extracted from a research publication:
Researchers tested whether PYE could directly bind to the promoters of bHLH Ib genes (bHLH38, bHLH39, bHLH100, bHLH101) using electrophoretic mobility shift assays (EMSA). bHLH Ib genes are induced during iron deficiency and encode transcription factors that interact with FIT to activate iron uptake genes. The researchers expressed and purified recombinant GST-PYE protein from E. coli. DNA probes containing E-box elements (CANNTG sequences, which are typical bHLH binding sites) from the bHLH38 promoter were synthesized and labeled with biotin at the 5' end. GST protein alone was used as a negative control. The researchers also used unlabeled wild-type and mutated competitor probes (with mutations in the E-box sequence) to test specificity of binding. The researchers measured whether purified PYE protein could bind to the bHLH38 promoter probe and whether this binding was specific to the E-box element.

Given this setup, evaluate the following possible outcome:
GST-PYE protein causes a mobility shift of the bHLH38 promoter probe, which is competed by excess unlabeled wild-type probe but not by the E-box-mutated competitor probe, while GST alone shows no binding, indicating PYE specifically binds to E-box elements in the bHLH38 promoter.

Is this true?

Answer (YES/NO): YES